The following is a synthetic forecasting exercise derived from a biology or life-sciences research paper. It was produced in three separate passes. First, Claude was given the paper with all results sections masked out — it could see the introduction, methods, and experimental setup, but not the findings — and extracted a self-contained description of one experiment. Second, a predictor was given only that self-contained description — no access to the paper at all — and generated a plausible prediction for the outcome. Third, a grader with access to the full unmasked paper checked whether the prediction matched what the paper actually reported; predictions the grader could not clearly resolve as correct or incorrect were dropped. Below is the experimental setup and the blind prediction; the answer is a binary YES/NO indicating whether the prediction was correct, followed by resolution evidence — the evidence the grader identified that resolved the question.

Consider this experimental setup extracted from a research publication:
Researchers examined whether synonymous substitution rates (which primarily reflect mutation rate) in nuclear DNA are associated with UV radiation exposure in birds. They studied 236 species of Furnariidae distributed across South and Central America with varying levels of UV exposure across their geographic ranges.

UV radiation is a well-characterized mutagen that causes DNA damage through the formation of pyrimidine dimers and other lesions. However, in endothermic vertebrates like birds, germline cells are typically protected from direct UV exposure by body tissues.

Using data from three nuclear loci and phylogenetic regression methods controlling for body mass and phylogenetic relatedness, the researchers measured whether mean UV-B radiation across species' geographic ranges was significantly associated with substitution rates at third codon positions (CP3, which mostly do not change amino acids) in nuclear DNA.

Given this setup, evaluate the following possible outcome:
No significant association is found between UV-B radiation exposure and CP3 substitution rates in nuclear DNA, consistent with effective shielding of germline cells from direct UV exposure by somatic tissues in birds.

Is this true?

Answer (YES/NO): YES